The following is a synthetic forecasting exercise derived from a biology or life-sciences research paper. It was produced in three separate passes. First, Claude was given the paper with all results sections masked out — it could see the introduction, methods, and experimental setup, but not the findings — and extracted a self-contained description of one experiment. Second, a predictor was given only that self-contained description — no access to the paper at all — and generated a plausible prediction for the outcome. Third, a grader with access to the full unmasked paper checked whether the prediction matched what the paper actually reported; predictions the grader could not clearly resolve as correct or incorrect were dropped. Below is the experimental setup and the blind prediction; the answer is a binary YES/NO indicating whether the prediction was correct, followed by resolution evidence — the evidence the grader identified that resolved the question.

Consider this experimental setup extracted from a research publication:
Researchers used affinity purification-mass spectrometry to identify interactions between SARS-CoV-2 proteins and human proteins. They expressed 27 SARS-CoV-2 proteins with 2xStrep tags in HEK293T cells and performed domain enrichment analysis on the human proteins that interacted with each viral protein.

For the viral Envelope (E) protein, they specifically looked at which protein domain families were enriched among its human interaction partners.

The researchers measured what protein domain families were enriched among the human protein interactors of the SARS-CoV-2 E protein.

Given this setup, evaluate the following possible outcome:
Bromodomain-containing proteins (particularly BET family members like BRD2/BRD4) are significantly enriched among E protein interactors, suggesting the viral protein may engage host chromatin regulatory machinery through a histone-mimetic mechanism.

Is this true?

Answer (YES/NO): YES